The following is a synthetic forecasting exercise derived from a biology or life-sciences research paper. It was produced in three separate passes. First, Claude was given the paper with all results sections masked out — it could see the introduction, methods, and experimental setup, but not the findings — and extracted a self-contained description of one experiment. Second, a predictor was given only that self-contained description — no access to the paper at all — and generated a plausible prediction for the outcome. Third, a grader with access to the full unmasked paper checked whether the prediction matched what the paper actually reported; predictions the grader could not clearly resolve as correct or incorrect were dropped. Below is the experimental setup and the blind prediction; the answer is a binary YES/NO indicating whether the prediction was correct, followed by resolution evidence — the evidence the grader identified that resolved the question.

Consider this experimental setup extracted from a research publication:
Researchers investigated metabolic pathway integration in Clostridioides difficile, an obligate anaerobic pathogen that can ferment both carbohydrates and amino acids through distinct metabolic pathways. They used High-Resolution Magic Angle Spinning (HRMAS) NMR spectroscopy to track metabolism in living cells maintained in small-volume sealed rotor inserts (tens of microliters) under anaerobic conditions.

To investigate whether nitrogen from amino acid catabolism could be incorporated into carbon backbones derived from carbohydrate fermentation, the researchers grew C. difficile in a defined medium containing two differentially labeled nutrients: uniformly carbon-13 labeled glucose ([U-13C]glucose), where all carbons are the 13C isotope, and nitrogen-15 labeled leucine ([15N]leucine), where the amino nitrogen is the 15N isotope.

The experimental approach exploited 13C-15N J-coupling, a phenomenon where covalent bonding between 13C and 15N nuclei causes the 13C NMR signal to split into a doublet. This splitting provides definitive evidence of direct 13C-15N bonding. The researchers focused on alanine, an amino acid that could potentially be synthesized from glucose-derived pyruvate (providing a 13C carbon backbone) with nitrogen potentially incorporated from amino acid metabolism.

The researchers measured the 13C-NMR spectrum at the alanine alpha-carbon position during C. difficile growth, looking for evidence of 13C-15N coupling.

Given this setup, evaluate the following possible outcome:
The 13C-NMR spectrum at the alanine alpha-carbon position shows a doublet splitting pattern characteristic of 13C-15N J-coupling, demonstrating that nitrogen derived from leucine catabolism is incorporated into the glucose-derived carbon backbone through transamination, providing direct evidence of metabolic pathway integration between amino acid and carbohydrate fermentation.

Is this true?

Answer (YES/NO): YES